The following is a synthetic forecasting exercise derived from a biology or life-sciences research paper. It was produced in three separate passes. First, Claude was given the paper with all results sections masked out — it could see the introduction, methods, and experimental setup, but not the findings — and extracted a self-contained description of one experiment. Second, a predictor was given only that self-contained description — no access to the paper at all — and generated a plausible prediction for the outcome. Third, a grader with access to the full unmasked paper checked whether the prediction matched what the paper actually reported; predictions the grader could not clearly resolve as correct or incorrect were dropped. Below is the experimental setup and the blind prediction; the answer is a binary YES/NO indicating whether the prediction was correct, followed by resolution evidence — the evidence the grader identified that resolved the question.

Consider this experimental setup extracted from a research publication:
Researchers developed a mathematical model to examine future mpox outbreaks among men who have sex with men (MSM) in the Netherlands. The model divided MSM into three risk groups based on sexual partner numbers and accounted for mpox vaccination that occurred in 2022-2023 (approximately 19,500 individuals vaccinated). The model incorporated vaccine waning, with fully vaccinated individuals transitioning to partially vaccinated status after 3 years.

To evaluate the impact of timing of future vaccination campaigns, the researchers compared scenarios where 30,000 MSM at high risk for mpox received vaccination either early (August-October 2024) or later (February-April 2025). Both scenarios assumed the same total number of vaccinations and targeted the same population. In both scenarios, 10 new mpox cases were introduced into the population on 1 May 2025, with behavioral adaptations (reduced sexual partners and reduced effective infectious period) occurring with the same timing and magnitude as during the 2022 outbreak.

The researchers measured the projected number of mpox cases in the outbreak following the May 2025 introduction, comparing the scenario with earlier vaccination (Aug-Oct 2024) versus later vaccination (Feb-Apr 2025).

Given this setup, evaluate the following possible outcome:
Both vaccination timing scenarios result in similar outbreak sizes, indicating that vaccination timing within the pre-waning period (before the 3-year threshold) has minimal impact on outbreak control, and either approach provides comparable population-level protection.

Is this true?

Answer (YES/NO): NO